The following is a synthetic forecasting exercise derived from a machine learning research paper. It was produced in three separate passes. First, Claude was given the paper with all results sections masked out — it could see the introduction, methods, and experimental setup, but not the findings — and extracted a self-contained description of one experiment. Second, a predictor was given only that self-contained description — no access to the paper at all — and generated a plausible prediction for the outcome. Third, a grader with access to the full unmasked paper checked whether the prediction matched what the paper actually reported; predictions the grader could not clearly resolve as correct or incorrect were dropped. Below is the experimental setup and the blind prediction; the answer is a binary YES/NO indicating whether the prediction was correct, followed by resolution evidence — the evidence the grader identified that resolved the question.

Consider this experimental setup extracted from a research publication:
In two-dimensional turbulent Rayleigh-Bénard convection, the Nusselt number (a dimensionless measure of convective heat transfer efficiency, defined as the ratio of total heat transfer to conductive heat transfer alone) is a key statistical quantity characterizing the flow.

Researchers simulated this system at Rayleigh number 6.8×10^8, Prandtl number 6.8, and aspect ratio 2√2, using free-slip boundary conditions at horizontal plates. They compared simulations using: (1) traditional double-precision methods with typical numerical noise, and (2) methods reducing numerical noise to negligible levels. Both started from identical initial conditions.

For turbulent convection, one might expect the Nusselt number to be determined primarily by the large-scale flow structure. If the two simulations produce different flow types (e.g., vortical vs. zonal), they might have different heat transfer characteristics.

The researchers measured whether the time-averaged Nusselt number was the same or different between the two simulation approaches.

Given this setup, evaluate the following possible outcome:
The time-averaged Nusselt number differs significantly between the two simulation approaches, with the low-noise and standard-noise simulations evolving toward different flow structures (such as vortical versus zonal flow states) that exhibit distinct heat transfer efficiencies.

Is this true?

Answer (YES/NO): YES